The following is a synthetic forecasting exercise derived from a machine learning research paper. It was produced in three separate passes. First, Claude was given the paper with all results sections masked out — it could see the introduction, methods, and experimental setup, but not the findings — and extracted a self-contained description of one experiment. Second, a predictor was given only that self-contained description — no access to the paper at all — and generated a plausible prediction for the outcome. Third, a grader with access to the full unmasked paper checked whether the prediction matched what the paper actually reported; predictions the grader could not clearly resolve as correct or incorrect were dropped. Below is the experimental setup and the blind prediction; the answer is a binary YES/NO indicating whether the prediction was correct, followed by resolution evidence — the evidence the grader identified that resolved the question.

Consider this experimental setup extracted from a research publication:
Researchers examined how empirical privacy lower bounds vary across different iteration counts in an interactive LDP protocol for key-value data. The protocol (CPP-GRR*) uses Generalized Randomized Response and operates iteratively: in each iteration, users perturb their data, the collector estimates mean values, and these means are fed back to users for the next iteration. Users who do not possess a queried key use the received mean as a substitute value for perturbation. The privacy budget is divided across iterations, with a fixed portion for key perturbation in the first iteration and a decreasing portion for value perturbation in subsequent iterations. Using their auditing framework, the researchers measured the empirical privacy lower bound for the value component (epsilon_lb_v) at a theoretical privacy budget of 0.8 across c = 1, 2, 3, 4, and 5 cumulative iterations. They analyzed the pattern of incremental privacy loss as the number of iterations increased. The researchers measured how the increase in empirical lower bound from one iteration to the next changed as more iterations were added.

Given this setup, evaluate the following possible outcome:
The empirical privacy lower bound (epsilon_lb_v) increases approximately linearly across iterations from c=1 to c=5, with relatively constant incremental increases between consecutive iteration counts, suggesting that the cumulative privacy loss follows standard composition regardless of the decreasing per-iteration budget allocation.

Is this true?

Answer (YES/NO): NO